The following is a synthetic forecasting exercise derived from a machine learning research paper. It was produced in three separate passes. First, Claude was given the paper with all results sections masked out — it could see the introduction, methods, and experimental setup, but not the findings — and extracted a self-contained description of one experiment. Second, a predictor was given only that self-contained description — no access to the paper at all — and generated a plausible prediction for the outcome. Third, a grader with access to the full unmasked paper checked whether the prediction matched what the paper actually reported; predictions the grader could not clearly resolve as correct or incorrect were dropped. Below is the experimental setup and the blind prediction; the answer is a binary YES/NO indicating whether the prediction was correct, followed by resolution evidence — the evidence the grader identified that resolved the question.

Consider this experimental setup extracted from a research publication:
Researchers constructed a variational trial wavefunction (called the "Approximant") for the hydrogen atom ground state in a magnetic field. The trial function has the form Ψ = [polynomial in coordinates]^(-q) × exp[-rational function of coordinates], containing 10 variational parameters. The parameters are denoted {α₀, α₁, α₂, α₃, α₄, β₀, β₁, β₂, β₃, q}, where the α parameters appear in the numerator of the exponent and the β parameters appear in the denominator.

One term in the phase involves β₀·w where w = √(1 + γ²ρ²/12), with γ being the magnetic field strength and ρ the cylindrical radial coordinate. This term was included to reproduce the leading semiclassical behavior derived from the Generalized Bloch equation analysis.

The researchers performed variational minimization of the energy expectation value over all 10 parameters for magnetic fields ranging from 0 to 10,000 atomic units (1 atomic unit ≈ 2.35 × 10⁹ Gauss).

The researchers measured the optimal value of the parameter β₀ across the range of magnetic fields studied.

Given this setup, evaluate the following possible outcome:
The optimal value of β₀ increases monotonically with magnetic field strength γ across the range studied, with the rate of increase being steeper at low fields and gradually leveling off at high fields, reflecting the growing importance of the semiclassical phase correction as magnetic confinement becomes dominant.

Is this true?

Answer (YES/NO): NO